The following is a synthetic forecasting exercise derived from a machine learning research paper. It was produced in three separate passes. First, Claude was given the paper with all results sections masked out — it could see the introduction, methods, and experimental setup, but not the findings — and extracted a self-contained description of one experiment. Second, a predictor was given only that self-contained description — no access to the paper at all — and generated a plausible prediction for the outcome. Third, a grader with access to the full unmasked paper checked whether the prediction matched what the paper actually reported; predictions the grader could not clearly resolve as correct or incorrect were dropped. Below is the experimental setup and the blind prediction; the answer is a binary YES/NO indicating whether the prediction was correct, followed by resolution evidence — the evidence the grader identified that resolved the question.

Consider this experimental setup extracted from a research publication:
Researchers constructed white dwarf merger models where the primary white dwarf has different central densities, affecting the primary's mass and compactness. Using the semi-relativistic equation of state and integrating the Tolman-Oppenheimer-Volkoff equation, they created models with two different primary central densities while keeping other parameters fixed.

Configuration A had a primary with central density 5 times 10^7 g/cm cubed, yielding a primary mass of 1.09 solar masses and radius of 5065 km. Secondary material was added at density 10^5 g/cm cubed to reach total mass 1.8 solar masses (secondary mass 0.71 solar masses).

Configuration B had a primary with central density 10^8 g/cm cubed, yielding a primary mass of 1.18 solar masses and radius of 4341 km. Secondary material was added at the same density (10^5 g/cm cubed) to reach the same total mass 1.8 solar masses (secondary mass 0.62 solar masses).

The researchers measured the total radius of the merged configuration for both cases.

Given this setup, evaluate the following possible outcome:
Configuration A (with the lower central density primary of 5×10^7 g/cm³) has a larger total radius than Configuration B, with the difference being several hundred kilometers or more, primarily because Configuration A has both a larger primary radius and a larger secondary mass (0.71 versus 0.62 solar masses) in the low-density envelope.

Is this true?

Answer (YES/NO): YES